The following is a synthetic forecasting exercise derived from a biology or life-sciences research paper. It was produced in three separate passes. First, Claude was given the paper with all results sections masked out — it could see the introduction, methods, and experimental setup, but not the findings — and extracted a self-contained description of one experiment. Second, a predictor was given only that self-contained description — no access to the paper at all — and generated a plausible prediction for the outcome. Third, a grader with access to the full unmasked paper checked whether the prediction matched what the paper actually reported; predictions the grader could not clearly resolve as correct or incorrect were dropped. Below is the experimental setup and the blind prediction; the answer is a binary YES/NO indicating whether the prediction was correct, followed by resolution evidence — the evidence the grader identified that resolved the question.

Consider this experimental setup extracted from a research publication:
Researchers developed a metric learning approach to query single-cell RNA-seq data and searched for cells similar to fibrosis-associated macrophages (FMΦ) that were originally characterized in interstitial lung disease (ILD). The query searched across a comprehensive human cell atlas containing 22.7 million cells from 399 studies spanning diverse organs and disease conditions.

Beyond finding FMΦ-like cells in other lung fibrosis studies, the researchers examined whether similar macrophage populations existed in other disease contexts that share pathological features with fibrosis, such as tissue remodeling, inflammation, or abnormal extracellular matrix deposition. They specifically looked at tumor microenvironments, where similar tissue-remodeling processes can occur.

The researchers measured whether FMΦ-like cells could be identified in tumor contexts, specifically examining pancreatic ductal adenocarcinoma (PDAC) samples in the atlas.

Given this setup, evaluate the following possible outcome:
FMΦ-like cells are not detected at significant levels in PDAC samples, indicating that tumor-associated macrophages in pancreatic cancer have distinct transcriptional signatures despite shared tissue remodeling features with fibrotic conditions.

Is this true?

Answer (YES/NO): NO